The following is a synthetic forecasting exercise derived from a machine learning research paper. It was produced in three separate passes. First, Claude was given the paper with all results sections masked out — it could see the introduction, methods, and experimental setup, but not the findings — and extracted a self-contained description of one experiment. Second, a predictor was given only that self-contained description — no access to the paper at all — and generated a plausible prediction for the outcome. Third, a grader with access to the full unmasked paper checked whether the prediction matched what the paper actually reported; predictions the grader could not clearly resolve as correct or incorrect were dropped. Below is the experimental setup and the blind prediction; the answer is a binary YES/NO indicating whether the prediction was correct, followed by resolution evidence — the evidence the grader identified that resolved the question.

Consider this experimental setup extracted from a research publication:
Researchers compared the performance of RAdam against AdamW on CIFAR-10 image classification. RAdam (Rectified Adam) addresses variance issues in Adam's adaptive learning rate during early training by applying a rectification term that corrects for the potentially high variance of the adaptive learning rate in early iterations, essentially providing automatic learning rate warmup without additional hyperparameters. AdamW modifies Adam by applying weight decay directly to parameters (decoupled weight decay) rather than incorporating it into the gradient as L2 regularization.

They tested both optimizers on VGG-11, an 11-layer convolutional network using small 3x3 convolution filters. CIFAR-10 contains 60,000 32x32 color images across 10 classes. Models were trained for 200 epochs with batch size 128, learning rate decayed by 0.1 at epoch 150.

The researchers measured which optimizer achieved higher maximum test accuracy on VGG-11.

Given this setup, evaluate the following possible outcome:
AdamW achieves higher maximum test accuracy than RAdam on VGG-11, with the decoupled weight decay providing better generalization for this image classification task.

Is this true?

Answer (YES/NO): NO